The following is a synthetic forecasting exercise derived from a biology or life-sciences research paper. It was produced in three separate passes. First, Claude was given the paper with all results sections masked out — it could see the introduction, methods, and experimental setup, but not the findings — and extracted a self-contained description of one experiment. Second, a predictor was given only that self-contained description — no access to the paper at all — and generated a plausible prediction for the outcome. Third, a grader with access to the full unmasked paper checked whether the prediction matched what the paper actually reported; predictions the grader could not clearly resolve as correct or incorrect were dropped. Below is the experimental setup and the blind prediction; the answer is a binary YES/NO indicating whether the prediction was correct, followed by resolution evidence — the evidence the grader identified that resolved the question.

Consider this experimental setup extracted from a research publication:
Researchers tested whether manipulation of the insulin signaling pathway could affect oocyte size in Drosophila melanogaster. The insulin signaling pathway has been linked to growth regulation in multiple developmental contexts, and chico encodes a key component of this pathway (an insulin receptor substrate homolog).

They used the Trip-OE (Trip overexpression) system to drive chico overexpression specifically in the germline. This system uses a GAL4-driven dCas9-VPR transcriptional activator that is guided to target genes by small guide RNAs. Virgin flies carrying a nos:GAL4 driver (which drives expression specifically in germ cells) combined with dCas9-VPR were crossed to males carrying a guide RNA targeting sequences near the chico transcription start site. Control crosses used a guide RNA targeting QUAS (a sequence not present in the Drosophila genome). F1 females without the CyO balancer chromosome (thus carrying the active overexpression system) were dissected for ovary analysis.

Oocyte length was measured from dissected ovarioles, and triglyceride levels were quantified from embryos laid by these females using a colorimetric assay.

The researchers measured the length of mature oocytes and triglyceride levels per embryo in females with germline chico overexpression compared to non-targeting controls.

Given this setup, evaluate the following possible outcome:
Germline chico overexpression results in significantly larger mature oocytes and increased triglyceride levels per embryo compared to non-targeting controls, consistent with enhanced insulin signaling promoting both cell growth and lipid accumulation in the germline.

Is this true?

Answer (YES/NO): NO